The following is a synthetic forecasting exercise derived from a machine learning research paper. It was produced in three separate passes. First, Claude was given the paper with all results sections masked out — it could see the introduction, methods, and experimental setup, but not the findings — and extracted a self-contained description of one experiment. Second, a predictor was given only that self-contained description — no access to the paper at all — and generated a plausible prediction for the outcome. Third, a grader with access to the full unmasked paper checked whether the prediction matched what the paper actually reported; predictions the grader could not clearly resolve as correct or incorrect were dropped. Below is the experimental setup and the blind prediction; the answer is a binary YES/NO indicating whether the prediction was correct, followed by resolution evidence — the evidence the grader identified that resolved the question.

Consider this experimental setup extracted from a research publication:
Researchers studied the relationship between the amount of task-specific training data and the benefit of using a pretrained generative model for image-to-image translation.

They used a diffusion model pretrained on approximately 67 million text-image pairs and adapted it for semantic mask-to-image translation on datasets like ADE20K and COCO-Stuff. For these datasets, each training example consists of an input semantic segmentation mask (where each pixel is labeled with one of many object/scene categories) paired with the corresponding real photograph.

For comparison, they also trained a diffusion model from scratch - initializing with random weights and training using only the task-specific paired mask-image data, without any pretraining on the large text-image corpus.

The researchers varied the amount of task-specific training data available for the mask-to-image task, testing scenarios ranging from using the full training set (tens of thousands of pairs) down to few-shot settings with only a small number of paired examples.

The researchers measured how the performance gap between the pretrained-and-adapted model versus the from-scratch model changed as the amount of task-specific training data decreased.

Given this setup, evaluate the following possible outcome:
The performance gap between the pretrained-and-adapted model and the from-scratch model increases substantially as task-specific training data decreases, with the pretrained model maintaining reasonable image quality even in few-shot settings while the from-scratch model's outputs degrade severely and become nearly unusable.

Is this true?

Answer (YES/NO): NO